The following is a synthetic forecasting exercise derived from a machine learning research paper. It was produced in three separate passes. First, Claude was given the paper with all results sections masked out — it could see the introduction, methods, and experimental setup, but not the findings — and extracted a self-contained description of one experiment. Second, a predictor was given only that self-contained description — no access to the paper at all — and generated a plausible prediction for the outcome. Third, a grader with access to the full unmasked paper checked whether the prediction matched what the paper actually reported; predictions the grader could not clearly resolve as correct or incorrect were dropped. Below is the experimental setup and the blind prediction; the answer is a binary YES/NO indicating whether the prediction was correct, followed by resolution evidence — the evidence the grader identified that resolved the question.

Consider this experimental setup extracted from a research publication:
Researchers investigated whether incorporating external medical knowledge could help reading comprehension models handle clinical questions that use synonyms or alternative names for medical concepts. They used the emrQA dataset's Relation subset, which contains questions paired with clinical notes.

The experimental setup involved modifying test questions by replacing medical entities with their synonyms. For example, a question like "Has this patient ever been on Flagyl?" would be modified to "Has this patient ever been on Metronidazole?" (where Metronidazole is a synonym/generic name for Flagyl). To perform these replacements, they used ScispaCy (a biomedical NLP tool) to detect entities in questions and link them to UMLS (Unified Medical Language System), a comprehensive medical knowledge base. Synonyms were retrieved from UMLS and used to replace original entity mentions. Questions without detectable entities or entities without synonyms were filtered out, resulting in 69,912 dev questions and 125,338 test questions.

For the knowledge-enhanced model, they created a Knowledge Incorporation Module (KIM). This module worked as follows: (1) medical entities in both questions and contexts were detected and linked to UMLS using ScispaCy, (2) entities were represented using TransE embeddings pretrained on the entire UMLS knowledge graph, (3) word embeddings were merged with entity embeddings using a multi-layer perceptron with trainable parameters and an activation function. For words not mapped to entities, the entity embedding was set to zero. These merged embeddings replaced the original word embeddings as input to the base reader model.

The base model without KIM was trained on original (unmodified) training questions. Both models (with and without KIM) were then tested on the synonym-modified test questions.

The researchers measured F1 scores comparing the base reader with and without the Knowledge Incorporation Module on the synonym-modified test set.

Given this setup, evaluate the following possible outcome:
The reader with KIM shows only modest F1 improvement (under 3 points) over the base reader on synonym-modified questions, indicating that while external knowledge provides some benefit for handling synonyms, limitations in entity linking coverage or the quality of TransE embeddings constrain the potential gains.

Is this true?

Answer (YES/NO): NO